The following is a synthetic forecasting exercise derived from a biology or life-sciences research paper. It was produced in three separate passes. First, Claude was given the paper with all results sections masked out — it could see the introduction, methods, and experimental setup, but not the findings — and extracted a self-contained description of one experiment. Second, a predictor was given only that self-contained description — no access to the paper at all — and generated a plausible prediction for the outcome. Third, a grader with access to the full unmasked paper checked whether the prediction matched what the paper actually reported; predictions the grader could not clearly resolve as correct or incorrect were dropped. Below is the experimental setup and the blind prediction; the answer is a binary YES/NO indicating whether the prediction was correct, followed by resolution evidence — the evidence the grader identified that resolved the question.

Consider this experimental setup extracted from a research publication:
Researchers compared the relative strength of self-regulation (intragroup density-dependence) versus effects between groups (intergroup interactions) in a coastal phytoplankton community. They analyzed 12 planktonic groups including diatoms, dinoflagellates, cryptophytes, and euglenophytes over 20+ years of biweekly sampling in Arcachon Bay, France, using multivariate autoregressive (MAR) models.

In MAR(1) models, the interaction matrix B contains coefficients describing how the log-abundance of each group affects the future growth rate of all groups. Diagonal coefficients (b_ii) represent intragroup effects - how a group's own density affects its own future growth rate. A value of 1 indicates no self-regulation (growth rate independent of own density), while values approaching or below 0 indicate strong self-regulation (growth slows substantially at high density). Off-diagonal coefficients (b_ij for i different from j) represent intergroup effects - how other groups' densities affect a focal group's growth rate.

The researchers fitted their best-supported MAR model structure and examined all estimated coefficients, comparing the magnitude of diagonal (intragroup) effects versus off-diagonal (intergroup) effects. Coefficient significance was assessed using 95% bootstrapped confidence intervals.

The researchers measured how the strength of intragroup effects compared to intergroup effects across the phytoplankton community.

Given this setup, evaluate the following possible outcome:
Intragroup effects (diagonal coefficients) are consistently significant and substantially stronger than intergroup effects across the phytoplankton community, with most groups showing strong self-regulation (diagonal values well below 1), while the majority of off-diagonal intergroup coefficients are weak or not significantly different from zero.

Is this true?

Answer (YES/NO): YES